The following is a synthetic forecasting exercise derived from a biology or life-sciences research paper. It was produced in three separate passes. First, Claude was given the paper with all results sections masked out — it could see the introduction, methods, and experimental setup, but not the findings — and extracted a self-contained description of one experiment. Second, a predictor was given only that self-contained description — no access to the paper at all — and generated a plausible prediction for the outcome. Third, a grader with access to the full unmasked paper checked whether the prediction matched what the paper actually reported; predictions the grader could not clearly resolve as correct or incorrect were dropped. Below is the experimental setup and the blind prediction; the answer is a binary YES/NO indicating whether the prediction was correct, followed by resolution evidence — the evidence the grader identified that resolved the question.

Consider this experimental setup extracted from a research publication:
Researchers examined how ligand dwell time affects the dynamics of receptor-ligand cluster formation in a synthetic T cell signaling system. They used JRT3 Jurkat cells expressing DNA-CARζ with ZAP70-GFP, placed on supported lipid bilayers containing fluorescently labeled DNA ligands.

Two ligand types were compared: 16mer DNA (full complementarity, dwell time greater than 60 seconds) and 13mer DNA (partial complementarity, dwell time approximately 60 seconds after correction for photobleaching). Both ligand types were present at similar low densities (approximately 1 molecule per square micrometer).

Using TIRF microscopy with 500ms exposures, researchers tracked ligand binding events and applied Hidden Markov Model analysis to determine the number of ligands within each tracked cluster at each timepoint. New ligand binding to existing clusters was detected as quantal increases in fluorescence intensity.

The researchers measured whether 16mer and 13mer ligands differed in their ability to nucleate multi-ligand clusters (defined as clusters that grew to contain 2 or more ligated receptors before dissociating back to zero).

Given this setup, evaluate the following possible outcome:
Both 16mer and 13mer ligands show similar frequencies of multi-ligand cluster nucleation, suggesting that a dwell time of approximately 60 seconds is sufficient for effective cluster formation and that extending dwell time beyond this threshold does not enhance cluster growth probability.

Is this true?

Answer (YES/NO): NO